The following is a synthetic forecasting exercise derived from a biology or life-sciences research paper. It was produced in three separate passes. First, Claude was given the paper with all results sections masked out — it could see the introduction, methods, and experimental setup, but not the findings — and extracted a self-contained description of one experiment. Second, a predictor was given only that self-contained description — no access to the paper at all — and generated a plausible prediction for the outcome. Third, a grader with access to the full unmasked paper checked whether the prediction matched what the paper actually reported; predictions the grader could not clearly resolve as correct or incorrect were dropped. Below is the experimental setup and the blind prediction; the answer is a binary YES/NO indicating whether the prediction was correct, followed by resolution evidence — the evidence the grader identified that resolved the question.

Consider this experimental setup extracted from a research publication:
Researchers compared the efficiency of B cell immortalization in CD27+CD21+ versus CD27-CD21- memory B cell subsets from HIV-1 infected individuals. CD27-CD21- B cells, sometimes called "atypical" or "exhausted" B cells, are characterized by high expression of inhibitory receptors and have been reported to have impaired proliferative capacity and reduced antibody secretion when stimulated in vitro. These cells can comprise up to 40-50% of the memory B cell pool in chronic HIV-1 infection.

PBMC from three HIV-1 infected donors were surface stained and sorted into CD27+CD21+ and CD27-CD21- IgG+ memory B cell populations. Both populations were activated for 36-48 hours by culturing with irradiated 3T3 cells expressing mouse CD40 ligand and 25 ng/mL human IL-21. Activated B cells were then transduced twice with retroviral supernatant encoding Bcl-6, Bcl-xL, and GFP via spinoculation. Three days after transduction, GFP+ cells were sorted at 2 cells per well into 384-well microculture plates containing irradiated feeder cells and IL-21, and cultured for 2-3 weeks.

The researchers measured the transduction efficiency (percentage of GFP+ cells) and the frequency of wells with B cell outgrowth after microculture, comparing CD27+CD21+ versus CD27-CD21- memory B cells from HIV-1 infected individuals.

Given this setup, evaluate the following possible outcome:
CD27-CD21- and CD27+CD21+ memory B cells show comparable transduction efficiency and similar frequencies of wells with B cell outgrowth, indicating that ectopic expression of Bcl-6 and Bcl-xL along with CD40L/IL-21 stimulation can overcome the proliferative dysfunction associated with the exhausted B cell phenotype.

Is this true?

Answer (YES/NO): NO